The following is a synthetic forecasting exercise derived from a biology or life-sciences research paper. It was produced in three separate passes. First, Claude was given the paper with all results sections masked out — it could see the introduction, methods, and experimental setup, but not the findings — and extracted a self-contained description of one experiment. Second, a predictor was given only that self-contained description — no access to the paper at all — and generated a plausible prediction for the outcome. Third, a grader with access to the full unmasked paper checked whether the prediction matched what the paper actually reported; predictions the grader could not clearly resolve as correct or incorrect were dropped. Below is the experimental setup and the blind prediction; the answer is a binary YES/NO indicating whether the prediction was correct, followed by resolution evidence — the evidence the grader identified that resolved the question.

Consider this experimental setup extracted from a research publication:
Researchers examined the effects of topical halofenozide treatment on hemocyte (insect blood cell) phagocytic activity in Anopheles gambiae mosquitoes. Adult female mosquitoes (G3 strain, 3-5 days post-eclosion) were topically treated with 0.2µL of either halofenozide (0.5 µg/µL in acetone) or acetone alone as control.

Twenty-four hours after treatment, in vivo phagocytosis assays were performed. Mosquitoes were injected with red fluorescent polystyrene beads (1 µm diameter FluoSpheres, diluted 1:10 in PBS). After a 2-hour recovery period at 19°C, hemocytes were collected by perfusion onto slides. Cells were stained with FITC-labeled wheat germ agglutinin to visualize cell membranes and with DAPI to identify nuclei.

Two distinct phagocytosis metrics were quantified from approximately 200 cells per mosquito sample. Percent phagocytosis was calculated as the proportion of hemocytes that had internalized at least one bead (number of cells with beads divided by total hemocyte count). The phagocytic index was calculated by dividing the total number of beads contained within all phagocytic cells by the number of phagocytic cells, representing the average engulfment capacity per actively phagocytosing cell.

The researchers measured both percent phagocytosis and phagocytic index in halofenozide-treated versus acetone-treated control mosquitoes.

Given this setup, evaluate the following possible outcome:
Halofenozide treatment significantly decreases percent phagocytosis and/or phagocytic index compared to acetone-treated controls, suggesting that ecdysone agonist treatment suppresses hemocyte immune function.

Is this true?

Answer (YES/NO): NO